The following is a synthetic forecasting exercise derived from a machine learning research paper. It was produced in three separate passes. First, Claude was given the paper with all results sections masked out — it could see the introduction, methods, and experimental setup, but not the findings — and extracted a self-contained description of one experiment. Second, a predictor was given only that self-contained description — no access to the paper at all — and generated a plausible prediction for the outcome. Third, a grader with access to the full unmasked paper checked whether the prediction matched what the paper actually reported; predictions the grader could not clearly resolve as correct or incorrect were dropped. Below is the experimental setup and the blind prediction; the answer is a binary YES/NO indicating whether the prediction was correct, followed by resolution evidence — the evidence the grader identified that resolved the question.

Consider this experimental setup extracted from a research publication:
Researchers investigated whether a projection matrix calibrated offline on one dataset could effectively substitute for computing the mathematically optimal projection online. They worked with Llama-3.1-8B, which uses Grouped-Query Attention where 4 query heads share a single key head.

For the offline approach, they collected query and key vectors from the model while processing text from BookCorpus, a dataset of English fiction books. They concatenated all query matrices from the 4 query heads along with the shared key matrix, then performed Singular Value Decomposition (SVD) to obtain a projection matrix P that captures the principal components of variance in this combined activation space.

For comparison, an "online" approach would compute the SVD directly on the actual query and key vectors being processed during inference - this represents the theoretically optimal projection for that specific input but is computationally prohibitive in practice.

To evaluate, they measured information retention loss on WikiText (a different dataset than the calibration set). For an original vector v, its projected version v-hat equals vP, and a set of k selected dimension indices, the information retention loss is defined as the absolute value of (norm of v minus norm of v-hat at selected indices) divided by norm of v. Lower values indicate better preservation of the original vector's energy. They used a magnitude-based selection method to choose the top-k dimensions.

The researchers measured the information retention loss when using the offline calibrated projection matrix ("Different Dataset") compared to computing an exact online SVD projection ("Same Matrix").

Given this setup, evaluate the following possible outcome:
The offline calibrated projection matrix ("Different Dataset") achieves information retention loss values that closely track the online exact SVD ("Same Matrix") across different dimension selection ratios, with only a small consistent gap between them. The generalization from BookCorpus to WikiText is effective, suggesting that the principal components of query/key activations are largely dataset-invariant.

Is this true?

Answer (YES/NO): YES